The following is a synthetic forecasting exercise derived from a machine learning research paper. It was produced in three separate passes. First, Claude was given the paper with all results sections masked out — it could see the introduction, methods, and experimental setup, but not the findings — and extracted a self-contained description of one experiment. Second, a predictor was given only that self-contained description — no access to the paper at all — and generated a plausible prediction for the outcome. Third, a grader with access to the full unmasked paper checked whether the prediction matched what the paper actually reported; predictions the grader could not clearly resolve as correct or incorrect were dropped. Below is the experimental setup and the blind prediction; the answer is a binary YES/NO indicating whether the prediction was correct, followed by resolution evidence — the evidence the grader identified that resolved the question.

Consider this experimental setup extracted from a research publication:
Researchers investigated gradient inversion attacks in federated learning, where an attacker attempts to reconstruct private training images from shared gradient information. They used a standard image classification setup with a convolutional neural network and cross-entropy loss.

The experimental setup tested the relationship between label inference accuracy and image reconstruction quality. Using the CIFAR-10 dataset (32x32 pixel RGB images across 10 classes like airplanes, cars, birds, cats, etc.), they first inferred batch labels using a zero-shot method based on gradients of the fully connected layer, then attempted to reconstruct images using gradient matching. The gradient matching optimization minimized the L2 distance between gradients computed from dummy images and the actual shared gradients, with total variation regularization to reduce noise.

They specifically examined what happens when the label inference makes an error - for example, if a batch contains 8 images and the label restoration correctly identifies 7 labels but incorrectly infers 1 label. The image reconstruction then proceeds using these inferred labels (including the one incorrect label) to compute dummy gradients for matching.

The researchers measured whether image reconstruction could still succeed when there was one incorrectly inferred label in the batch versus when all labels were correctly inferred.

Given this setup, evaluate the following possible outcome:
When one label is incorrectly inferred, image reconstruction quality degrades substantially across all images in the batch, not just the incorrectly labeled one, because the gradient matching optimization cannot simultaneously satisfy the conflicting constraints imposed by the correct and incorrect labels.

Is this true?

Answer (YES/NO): YES